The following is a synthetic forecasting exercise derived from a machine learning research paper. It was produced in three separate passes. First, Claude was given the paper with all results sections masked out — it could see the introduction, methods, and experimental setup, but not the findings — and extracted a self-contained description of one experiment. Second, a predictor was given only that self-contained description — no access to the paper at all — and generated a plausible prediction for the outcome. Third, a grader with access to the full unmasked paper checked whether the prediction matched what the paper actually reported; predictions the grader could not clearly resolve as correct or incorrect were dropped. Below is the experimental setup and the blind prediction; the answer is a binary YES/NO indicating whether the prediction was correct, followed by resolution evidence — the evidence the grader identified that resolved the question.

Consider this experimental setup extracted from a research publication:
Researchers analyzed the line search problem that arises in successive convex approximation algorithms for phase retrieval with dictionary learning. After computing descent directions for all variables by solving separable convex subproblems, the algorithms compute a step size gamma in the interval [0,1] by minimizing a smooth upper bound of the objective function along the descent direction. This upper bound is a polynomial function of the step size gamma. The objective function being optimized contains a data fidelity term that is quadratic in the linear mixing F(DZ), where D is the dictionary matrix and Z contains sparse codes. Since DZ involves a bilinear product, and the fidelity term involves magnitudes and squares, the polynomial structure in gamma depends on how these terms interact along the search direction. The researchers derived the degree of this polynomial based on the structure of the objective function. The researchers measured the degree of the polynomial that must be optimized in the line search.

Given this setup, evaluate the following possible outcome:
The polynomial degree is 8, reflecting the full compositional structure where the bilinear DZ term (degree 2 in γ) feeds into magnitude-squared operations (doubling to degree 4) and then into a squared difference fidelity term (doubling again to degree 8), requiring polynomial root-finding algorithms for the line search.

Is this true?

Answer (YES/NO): NO